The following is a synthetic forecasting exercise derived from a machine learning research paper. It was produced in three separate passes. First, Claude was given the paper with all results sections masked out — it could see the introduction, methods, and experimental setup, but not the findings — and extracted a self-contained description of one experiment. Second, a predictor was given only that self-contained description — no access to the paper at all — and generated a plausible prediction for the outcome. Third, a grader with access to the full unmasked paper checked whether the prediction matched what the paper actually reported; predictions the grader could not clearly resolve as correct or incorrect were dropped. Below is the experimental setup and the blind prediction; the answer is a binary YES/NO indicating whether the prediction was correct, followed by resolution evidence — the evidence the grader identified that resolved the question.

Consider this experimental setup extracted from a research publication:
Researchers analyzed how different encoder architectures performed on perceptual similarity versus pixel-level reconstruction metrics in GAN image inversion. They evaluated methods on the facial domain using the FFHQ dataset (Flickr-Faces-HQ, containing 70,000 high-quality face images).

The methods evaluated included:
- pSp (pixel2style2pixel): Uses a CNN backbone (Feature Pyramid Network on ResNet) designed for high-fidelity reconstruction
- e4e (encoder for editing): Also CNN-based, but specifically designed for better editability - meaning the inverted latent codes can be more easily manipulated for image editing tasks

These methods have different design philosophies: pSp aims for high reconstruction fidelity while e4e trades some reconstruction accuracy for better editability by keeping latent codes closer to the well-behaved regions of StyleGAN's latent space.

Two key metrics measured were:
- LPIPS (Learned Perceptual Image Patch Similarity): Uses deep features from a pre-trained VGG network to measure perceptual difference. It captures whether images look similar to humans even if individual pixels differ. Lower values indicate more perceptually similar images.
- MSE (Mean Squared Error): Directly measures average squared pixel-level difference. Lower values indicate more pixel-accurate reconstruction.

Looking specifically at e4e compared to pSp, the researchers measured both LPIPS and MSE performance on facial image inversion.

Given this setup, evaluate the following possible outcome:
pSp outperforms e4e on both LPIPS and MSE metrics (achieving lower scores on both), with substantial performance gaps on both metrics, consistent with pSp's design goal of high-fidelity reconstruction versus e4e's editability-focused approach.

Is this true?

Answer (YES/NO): NO